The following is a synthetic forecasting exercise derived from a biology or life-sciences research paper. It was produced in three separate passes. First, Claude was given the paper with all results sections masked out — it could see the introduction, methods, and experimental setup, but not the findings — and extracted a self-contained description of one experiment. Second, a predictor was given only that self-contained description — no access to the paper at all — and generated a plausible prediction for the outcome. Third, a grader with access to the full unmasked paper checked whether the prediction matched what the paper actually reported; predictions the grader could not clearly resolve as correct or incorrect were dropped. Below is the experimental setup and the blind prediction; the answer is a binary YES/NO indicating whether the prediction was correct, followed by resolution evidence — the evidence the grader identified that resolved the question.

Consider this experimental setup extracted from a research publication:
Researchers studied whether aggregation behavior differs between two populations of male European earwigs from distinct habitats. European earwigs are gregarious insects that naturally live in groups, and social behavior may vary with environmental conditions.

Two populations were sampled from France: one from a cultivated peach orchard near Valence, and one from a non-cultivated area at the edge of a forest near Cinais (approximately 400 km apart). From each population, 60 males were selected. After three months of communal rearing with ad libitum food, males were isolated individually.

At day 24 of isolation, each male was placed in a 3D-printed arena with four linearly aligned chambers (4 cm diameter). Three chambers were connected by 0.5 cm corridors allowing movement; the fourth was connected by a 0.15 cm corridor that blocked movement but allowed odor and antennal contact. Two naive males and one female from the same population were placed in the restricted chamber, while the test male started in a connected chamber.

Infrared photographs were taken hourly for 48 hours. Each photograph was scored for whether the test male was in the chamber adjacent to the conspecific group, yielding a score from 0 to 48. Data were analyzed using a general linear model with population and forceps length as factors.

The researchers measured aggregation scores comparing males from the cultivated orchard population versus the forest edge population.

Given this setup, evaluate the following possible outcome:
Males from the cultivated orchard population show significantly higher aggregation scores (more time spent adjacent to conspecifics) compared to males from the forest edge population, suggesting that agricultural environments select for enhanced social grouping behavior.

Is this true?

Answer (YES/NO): NO